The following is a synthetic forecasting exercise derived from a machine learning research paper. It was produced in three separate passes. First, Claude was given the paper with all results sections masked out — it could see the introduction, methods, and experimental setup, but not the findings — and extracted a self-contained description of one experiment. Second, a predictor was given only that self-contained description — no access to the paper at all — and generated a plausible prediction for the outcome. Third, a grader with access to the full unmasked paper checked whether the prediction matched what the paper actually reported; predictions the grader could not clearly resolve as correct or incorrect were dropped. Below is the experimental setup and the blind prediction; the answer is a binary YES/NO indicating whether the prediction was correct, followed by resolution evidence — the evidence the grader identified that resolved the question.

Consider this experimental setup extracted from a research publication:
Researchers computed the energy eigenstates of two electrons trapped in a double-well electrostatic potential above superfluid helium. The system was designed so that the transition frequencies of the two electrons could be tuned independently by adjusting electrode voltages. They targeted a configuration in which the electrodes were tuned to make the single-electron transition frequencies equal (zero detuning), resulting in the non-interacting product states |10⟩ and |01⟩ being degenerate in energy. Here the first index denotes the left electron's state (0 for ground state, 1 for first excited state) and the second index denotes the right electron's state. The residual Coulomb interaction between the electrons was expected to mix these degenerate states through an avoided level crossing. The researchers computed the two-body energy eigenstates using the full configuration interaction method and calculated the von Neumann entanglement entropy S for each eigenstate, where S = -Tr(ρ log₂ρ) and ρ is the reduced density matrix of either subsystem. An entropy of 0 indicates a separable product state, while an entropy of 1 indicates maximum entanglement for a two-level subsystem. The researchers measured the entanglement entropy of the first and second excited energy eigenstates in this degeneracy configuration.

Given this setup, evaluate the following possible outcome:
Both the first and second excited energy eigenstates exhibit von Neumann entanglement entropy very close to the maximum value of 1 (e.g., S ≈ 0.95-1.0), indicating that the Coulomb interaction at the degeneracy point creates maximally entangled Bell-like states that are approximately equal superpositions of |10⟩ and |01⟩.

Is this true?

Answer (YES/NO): YES